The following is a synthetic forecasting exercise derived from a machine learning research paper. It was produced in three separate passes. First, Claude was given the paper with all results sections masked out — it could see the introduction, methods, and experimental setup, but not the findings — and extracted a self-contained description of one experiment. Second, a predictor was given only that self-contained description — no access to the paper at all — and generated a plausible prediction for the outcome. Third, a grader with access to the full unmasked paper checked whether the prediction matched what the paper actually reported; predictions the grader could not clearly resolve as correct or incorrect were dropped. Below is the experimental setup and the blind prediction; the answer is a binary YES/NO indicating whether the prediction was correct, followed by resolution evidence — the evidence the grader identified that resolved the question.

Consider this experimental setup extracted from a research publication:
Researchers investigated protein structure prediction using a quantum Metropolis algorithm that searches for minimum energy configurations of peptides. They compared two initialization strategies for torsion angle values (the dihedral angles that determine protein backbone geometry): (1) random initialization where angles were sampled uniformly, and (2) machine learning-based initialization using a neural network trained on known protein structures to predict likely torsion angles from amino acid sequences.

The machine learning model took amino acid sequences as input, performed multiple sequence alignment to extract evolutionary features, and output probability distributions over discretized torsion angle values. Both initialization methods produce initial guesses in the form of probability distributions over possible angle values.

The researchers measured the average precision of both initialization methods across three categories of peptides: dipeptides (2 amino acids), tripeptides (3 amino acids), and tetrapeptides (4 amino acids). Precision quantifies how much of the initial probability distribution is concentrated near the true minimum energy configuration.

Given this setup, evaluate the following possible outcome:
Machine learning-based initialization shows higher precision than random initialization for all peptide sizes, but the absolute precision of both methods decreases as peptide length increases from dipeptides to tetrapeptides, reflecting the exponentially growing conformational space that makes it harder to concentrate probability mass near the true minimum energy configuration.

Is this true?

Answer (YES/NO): NO